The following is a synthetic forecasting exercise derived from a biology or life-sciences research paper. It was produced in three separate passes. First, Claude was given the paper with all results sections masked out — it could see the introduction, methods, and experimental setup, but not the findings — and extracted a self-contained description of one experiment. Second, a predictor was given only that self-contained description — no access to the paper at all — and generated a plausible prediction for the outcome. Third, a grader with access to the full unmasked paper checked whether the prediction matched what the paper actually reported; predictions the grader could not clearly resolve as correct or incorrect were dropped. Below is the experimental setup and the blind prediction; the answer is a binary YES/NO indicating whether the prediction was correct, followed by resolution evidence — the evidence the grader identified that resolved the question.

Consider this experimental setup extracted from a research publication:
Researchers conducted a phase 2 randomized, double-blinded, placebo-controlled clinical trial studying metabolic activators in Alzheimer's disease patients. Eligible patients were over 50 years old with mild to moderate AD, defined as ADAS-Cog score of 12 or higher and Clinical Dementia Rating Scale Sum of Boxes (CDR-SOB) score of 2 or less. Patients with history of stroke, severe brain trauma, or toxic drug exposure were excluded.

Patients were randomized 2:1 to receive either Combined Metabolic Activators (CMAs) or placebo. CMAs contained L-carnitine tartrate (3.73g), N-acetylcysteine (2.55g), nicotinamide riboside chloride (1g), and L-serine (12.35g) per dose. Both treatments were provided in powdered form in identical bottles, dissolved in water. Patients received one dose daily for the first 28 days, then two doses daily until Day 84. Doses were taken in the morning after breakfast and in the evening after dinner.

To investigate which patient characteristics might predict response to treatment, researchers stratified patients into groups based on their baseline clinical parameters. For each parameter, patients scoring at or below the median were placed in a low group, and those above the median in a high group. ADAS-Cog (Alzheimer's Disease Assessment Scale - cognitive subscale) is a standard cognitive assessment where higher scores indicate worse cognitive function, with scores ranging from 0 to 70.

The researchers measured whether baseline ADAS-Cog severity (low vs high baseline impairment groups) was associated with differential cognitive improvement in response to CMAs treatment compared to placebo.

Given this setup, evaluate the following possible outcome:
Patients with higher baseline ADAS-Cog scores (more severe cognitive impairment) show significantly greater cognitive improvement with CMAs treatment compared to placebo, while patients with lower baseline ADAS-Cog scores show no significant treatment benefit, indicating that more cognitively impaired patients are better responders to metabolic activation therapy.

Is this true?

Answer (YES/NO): YES